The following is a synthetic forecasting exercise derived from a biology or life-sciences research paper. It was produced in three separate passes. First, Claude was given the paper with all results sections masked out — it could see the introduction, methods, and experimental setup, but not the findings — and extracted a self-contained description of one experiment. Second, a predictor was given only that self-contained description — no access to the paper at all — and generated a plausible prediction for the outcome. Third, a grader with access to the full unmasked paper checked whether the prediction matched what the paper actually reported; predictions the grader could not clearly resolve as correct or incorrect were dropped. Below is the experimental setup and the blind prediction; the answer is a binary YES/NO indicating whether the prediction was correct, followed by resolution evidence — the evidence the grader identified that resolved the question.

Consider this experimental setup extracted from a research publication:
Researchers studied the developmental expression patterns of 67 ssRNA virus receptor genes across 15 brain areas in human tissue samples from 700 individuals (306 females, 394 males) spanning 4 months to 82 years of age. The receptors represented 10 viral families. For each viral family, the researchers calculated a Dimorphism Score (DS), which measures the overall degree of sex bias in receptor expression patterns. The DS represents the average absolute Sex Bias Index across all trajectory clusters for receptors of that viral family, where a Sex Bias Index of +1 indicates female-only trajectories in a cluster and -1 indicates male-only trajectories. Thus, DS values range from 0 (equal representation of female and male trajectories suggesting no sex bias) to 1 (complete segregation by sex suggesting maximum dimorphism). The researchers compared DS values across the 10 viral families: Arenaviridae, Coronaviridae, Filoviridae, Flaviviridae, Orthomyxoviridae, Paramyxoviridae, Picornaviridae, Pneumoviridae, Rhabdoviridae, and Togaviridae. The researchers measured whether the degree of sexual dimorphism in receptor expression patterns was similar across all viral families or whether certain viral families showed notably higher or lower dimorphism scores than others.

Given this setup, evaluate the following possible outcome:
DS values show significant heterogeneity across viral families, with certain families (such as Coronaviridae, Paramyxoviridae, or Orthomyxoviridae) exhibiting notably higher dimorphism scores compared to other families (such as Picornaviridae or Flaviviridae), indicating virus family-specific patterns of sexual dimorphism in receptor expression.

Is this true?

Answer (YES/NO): NO